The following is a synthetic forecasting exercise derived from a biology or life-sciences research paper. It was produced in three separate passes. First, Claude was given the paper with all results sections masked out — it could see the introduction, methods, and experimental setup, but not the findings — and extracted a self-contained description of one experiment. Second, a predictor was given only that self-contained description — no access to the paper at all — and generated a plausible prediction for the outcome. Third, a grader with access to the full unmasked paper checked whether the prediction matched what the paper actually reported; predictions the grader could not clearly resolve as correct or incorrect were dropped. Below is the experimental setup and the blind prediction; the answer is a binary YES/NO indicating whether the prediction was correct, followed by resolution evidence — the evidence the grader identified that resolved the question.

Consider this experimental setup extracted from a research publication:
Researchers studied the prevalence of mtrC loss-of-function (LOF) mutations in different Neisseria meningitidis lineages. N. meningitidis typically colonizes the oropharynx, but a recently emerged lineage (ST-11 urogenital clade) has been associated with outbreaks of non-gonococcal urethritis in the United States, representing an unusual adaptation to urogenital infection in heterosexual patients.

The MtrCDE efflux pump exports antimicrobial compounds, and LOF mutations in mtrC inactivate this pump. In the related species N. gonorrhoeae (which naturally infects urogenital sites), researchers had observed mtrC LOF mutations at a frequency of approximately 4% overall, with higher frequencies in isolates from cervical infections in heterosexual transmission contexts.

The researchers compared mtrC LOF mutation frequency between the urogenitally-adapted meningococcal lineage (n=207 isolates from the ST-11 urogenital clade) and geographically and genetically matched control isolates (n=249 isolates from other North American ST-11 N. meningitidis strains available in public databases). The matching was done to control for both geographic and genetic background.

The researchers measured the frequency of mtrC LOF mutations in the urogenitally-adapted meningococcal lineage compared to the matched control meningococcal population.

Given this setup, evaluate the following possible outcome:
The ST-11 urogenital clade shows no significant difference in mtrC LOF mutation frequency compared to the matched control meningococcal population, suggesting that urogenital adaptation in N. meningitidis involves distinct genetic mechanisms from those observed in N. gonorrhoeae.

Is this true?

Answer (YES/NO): NO